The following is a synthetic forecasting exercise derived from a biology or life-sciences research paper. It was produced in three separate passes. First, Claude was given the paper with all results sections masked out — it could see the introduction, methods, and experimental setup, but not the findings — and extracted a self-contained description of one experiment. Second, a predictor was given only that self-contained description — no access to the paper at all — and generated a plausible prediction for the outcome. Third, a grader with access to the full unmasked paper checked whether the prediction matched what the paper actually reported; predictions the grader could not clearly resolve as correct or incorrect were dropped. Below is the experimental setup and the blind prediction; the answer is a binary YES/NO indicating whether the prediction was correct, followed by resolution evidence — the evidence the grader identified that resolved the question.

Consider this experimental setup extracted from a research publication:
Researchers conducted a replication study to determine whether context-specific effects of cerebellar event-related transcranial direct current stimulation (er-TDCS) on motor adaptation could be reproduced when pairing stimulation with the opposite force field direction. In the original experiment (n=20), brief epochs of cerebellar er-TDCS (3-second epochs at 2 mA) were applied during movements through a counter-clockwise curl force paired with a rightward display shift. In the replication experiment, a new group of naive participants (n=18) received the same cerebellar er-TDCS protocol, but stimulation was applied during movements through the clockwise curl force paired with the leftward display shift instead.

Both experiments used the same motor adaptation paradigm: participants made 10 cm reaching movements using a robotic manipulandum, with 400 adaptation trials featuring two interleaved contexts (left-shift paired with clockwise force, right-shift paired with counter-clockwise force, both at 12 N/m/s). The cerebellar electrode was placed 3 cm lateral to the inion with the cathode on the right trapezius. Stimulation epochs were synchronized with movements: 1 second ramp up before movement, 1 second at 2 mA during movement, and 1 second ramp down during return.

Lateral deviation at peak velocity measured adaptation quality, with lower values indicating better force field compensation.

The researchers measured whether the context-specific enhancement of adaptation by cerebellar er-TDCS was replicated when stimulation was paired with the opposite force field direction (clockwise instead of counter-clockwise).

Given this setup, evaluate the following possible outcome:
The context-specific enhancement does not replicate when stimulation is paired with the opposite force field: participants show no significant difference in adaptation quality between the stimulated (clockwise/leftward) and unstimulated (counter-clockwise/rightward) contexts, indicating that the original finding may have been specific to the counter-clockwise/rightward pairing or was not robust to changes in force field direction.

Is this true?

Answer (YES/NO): NO